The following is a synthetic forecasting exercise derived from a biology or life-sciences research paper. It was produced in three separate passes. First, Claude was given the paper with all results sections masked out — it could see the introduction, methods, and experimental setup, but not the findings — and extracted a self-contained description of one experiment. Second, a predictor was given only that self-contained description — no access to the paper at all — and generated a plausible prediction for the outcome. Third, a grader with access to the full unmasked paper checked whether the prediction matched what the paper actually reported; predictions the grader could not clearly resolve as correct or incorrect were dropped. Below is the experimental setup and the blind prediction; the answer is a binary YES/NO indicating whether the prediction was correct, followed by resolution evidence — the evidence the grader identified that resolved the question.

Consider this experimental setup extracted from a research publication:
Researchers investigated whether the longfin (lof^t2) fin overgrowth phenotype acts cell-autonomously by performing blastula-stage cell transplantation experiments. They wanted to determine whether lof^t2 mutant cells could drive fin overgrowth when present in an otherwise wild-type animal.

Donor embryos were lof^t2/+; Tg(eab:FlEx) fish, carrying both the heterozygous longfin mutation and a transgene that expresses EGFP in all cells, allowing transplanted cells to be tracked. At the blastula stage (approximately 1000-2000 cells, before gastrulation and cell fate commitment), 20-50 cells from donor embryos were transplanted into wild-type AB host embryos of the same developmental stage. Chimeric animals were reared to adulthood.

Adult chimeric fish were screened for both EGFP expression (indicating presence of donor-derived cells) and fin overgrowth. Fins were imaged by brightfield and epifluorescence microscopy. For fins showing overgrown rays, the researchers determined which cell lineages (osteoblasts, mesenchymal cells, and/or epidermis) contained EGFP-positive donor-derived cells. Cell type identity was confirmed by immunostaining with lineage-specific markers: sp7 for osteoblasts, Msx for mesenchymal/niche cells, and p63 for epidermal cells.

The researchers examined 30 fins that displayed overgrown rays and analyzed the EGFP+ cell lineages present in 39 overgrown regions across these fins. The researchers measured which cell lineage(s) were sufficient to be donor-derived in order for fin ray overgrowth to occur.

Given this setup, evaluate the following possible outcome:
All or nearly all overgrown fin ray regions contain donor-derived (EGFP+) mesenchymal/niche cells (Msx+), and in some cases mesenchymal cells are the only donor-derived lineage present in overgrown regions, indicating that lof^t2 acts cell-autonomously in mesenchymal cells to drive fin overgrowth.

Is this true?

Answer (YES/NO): YES